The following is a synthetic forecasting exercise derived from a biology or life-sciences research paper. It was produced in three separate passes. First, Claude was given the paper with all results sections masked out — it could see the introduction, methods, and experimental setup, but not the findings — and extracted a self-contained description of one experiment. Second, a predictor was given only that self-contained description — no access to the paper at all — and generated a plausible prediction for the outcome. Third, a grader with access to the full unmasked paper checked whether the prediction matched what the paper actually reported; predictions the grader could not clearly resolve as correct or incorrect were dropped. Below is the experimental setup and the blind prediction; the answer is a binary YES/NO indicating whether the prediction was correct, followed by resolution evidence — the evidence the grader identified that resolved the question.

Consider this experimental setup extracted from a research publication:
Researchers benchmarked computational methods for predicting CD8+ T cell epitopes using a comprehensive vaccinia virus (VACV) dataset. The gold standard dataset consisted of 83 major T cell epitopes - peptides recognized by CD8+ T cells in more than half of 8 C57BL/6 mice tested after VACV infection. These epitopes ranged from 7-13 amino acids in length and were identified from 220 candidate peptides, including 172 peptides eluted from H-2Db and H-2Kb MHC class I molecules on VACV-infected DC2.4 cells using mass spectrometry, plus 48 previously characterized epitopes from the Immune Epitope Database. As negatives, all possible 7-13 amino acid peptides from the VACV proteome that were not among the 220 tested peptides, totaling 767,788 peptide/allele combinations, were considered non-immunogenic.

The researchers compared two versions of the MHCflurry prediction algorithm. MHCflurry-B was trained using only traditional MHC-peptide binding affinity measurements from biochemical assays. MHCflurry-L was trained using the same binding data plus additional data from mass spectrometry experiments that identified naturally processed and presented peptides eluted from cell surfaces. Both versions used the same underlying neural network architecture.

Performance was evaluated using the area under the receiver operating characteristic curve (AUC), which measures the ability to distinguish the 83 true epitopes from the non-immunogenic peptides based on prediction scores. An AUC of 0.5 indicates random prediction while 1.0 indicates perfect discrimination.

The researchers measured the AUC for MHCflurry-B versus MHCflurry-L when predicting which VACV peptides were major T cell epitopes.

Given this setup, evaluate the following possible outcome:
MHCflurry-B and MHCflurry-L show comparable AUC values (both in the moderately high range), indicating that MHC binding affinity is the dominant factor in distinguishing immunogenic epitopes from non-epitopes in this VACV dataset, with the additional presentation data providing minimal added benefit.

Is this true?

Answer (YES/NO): NO